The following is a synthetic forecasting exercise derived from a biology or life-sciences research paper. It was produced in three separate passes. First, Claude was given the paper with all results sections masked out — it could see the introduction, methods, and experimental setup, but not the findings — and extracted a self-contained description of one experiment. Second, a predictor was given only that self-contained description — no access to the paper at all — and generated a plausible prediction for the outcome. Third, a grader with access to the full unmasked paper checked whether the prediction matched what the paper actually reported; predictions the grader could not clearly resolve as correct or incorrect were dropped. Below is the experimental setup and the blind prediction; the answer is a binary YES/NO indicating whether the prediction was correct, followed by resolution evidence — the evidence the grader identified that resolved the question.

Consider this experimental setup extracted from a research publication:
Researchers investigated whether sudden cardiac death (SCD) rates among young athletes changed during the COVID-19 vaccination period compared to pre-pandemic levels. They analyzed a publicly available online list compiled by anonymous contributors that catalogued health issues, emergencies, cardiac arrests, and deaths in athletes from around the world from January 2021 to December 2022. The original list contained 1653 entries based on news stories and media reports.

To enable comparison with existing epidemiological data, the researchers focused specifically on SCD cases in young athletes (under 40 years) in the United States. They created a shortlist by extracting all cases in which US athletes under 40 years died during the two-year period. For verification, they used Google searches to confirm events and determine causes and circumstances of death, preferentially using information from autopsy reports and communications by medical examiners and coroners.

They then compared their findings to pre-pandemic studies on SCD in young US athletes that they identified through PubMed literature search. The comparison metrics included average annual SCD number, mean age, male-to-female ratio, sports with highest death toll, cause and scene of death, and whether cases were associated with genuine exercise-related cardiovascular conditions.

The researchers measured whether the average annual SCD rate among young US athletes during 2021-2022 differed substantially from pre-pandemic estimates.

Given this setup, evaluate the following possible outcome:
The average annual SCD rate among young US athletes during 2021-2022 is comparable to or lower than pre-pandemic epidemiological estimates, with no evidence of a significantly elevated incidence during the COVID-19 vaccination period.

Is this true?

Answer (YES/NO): YES